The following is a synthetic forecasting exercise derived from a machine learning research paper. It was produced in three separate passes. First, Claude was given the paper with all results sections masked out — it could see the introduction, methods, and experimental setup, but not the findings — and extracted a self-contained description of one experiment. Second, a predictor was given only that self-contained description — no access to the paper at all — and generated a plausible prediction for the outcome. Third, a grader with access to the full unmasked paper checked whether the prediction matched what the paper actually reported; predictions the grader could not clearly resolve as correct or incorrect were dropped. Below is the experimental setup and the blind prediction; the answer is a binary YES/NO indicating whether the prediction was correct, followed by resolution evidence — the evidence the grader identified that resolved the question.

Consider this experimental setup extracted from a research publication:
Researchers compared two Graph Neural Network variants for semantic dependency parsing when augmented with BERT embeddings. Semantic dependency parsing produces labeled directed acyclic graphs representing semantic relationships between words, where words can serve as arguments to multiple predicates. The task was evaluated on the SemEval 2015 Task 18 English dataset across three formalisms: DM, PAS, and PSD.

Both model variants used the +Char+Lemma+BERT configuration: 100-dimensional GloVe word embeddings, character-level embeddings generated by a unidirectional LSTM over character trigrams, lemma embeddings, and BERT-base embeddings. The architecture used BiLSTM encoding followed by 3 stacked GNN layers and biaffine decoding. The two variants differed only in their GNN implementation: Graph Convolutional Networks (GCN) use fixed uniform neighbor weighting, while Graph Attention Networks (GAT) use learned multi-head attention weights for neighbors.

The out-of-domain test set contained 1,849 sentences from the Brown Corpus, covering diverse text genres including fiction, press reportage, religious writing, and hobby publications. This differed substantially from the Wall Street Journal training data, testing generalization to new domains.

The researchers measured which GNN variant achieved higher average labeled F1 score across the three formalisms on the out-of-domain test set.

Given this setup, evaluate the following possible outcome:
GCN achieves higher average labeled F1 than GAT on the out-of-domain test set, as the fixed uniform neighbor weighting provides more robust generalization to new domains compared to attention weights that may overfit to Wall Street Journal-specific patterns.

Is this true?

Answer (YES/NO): NO